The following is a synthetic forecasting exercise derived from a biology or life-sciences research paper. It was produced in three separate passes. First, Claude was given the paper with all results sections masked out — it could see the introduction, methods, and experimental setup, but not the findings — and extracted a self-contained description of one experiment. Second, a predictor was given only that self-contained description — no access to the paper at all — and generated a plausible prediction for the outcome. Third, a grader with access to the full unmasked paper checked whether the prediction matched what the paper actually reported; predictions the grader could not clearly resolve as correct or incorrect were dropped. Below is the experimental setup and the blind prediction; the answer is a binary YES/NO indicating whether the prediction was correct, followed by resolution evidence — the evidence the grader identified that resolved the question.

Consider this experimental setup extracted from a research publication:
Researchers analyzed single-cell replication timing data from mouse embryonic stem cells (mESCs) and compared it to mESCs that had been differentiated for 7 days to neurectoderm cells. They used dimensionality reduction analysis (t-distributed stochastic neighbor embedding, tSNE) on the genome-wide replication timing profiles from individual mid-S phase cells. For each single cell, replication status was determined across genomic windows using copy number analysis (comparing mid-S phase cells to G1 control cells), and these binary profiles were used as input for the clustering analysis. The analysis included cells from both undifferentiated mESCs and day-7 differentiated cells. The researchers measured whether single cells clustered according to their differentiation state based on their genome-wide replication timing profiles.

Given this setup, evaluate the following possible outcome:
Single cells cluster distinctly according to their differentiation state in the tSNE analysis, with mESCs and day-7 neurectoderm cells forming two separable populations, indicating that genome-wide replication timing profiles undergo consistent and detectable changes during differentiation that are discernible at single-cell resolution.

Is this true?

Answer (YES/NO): YES